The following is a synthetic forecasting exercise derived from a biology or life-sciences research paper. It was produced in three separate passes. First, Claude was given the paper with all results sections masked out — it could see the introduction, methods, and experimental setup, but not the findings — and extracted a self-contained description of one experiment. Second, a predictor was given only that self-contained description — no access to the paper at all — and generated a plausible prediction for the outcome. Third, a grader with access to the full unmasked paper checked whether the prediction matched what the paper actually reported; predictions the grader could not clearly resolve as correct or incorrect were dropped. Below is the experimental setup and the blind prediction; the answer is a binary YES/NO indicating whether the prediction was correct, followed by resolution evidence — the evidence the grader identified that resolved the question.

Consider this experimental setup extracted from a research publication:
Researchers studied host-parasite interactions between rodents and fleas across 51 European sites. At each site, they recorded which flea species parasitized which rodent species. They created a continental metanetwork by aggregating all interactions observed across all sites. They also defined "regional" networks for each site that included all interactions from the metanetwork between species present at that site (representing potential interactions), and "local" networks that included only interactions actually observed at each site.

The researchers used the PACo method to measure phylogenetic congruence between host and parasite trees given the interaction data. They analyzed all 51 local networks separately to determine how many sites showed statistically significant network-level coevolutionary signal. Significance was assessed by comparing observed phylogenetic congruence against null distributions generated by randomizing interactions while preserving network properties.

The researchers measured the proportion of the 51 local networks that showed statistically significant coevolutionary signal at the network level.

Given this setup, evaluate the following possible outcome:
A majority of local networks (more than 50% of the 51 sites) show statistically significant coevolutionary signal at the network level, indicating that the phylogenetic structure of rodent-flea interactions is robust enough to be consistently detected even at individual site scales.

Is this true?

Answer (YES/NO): NO